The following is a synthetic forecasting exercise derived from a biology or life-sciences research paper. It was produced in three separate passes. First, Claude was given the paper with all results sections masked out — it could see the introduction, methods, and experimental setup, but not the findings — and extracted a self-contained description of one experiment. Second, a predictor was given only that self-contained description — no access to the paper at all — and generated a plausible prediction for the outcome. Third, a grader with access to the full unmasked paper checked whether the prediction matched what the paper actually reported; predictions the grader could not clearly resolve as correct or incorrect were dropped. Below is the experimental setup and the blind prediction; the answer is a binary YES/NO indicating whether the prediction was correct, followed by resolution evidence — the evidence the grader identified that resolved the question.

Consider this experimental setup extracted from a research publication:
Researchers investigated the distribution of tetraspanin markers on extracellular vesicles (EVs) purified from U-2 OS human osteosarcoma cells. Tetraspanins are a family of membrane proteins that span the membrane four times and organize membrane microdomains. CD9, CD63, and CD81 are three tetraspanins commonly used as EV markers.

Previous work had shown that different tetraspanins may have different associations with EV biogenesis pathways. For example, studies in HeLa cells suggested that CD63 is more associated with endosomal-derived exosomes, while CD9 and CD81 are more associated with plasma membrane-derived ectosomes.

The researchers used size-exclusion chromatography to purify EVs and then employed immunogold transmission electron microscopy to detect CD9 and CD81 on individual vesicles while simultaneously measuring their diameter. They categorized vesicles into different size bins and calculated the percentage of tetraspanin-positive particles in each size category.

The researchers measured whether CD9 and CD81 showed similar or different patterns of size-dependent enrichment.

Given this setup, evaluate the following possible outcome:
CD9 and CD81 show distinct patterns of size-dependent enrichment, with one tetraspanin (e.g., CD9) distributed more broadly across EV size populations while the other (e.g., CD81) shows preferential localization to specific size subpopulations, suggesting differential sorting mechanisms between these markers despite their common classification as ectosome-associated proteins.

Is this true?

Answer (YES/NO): NO